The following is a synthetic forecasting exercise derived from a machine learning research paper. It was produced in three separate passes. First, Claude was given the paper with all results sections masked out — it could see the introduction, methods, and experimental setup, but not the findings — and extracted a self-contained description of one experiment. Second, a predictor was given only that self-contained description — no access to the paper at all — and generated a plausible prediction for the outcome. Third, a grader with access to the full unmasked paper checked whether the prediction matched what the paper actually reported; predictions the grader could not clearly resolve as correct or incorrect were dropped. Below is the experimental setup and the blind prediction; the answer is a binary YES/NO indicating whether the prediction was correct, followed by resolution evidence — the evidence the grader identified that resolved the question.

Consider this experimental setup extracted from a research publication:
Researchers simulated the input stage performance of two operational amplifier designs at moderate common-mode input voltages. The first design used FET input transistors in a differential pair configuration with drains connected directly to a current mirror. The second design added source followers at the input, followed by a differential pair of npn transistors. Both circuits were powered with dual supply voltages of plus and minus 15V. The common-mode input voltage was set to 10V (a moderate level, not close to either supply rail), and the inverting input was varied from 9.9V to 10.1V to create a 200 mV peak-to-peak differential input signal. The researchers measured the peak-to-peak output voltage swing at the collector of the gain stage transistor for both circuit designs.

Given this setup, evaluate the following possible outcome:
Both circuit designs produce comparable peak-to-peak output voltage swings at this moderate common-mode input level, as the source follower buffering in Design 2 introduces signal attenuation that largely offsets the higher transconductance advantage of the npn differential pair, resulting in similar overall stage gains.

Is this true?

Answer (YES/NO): NO